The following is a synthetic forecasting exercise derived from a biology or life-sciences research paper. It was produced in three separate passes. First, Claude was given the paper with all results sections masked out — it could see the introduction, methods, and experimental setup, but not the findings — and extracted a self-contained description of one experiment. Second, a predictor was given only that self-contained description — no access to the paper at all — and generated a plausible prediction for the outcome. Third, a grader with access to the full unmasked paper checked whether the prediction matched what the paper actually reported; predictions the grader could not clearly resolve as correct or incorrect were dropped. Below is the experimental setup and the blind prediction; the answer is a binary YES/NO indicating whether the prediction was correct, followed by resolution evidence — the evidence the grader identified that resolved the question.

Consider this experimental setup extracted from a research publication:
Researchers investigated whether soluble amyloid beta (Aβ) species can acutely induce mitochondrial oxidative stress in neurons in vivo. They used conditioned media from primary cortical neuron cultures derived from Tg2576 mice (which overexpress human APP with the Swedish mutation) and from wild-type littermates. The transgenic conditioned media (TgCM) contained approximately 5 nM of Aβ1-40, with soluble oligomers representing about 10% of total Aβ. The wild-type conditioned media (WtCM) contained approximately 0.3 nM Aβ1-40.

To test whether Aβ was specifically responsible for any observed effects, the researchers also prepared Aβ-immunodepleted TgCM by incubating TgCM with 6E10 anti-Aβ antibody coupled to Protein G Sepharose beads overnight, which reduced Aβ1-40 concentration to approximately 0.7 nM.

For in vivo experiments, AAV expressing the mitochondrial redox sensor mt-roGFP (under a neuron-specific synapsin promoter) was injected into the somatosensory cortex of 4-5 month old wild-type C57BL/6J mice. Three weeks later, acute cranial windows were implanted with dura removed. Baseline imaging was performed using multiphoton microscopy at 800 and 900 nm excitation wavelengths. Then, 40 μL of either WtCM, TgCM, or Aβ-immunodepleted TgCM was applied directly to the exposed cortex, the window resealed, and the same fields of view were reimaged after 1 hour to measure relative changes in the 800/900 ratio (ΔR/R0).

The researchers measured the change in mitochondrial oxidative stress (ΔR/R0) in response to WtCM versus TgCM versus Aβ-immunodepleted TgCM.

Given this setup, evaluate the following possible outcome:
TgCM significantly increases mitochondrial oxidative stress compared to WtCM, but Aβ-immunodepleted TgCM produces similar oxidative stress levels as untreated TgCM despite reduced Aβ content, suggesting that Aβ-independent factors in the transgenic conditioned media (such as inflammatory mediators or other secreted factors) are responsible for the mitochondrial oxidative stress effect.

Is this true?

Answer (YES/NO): NO